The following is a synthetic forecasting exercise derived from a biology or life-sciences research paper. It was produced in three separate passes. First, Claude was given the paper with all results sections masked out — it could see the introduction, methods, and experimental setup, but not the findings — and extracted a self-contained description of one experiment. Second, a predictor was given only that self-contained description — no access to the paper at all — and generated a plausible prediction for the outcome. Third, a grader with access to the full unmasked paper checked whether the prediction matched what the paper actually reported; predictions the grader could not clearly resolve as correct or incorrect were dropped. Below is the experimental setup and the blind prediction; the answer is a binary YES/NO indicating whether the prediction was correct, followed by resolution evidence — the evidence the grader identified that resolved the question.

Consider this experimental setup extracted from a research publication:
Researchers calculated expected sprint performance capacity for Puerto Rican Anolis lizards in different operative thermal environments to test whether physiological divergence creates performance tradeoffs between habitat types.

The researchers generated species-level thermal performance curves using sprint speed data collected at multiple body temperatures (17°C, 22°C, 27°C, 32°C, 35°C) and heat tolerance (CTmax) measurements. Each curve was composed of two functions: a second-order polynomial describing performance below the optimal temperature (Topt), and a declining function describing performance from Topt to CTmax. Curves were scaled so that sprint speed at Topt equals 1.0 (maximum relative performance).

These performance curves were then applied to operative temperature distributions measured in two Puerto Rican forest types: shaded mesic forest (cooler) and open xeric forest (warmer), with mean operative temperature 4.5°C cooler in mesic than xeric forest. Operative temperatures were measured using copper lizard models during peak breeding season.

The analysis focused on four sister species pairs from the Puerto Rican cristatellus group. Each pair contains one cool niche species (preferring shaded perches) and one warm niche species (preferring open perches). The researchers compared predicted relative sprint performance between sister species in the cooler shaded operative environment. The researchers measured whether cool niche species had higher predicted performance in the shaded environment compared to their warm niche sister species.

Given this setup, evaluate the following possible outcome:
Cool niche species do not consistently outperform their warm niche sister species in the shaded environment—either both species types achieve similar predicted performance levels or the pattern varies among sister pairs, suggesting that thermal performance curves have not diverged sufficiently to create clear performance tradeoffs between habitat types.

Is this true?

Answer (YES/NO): NO